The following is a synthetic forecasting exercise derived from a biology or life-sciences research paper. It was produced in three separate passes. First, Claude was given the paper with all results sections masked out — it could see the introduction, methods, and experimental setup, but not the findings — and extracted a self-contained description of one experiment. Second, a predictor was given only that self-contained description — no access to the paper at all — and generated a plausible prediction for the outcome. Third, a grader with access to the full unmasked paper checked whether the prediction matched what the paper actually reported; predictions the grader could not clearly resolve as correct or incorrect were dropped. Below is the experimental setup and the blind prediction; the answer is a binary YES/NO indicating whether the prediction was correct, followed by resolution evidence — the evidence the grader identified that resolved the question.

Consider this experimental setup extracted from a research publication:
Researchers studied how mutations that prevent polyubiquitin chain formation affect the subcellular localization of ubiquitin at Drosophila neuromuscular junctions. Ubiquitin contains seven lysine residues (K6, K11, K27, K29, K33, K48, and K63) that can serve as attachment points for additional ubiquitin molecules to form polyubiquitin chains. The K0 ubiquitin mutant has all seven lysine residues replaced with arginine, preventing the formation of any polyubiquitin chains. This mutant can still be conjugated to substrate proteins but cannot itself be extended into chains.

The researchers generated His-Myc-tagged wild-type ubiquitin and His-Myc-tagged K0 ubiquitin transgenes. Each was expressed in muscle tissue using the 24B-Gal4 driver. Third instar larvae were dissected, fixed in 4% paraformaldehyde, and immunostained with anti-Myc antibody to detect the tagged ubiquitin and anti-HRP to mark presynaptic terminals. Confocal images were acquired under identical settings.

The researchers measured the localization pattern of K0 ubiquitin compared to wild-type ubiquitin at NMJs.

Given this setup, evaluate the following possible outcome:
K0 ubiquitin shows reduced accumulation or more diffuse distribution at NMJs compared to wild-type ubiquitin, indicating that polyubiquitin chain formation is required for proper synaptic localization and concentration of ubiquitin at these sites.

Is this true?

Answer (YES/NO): NO